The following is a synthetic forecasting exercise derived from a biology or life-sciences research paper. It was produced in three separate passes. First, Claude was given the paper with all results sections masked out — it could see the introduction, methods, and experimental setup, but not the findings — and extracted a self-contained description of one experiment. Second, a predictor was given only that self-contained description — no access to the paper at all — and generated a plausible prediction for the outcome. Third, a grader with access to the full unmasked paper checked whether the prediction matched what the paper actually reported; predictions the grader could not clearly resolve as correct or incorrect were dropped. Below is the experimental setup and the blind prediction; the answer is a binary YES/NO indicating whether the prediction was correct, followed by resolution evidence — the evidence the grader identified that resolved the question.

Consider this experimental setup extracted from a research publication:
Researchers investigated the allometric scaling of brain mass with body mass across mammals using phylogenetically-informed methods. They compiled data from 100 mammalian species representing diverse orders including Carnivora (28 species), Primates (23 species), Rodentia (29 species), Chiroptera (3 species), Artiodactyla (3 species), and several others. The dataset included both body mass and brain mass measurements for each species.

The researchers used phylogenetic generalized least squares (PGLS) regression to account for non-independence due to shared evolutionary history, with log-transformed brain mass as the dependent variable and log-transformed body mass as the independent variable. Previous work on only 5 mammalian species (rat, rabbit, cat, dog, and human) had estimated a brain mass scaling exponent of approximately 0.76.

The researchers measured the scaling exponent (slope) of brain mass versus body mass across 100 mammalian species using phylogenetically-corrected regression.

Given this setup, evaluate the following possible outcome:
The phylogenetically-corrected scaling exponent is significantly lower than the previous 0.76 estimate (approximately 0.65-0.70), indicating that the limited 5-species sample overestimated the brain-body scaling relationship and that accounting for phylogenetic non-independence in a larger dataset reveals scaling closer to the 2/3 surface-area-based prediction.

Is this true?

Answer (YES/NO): YES